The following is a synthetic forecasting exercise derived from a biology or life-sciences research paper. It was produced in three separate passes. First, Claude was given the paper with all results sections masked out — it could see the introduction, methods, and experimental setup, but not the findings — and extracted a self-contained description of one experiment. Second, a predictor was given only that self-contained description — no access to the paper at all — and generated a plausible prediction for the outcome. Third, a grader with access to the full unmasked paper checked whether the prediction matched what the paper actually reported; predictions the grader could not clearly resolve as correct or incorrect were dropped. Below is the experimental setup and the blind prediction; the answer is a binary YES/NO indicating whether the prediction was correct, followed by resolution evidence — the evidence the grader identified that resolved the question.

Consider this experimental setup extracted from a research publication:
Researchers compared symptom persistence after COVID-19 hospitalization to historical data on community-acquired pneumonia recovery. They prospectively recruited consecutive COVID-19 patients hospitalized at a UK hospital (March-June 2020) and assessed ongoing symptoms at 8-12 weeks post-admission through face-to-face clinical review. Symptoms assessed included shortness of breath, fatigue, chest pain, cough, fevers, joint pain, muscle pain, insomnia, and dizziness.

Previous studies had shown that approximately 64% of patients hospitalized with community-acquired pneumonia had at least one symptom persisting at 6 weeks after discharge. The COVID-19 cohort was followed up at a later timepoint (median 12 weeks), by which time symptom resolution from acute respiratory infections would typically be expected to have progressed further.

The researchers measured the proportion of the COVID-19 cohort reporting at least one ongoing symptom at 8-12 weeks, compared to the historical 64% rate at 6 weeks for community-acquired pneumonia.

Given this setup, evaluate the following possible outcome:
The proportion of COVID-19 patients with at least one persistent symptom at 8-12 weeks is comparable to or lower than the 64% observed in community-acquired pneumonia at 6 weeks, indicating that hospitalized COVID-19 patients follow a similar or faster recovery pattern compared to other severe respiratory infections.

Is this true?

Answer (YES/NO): NO